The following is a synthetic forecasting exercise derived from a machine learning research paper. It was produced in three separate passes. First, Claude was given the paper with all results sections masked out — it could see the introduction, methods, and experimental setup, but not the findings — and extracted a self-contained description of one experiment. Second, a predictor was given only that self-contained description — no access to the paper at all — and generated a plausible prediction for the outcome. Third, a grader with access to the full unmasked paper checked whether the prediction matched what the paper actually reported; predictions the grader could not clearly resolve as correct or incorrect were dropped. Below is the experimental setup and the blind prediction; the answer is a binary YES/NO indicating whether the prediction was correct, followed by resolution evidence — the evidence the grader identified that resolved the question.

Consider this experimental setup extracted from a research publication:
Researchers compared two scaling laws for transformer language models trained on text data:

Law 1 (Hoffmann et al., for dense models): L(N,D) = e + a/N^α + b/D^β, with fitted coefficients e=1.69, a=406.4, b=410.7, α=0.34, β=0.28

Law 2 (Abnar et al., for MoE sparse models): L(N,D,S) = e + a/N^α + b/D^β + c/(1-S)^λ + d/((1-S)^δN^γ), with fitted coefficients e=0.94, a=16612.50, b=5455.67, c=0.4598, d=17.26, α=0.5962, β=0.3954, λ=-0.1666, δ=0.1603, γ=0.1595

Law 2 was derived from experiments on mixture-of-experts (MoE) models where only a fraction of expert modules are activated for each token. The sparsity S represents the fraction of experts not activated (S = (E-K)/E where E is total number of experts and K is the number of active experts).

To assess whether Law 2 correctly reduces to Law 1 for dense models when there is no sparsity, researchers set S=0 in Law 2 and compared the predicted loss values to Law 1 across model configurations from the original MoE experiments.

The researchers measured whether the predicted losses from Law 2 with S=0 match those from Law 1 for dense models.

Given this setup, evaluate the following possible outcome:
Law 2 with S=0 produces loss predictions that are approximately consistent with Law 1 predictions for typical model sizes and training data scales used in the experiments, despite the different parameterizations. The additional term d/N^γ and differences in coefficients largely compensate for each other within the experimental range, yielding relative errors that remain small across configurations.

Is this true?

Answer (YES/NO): NO